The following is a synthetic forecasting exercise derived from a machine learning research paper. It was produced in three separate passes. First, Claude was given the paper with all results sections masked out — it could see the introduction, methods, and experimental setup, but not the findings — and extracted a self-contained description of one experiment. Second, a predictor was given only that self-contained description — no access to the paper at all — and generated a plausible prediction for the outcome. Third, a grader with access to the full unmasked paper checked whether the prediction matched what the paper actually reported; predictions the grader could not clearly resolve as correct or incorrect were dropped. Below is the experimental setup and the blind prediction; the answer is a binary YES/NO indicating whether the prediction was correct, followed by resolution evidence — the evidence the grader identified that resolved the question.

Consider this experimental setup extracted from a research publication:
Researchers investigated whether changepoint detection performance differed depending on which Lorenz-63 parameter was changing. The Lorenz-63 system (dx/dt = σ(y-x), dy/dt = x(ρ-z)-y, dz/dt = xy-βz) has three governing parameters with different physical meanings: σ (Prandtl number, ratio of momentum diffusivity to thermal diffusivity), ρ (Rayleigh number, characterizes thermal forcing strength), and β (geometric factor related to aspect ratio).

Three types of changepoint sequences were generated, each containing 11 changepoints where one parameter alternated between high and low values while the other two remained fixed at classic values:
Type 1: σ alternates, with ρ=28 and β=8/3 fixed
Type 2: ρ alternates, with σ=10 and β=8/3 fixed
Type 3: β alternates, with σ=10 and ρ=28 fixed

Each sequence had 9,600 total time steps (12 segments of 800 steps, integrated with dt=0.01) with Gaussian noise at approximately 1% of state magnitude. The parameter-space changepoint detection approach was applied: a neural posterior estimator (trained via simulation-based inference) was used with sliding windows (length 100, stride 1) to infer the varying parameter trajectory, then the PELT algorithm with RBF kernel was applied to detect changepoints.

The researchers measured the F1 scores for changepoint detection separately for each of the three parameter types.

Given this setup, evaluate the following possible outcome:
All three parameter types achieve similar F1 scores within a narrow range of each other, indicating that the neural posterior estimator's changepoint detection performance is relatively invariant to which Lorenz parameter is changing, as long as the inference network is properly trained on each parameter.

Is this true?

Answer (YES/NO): NO